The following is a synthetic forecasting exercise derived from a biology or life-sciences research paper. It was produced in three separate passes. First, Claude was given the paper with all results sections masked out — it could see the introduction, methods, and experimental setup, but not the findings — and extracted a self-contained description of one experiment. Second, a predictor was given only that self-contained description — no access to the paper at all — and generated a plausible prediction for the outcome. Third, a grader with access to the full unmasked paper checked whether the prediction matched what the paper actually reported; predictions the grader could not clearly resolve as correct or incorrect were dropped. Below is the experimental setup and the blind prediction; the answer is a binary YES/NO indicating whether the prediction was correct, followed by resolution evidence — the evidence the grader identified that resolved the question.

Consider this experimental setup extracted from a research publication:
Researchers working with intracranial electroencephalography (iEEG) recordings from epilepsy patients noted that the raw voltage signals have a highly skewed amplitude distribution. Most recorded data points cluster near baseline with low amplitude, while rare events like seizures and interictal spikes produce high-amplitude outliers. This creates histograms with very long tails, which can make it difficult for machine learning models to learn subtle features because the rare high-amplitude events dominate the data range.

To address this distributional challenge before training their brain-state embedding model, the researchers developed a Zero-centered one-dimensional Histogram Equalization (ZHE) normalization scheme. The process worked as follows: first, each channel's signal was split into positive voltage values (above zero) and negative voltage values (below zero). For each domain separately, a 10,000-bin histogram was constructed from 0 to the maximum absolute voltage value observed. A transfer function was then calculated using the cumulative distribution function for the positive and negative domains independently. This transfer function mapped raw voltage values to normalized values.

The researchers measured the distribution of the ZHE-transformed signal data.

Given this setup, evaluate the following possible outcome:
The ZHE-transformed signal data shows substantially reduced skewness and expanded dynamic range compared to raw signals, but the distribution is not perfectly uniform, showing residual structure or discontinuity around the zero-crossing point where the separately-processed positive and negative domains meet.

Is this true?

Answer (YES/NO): NO